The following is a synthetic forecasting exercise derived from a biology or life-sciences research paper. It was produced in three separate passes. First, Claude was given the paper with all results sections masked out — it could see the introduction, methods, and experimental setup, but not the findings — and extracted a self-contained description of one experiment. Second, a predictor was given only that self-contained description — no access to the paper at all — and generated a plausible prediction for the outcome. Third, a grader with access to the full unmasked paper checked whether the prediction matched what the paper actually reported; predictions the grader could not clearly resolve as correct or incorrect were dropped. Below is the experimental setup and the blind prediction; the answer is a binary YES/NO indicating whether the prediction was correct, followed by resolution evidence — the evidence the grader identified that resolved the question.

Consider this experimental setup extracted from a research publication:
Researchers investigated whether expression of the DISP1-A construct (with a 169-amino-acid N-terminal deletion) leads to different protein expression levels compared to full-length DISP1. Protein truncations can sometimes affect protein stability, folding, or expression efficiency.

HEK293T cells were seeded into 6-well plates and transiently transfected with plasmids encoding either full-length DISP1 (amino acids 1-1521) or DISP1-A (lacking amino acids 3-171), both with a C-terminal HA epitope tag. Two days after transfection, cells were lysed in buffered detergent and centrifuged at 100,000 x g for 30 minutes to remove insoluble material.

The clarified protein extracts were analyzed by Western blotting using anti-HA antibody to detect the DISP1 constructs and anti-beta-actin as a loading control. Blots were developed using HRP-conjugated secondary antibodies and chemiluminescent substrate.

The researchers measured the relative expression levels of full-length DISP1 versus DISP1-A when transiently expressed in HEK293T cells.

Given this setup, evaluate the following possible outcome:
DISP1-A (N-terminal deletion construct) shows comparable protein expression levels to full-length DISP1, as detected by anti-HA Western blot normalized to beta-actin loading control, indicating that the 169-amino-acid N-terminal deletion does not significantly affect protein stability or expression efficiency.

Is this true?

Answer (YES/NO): NO